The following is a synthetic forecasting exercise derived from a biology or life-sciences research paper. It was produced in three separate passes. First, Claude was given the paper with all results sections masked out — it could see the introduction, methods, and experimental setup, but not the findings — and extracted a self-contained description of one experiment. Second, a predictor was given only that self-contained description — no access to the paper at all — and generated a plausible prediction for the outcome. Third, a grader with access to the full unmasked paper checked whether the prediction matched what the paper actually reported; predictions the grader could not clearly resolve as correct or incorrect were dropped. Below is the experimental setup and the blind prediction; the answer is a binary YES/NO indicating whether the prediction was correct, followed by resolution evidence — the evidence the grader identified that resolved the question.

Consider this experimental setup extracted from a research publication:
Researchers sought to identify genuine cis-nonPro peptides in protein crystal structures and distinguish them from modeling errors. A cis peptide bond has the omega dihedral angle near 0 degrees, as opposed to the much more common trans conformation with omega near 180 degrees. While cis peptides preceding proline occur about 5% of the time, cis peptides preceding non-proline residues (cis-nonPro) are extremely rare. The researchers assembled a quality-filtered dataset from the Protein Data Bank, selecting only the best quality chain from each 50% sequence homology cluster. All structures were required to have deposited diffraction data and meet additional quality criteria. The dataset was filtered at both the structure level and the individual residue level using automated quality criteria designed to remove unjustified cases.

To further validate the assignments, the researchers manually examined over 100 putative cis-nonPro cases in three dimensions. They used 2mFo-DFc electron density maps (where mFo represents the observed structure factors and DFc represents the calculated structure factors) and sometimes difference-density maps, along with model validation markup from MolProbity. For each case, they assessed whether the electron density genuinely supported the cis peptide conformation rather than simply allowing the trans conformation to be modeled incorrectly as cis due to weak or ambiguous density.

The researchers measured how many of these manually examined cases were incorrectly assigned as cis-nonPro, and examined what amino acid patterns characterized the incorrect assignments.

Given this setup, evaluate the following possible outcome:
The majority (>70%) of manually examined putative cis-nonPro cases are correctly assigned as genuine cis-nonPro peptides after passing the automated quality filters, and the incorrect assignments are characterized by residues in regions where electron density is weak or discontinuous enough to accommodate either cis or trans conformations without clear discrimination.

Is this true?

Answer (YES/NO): NO